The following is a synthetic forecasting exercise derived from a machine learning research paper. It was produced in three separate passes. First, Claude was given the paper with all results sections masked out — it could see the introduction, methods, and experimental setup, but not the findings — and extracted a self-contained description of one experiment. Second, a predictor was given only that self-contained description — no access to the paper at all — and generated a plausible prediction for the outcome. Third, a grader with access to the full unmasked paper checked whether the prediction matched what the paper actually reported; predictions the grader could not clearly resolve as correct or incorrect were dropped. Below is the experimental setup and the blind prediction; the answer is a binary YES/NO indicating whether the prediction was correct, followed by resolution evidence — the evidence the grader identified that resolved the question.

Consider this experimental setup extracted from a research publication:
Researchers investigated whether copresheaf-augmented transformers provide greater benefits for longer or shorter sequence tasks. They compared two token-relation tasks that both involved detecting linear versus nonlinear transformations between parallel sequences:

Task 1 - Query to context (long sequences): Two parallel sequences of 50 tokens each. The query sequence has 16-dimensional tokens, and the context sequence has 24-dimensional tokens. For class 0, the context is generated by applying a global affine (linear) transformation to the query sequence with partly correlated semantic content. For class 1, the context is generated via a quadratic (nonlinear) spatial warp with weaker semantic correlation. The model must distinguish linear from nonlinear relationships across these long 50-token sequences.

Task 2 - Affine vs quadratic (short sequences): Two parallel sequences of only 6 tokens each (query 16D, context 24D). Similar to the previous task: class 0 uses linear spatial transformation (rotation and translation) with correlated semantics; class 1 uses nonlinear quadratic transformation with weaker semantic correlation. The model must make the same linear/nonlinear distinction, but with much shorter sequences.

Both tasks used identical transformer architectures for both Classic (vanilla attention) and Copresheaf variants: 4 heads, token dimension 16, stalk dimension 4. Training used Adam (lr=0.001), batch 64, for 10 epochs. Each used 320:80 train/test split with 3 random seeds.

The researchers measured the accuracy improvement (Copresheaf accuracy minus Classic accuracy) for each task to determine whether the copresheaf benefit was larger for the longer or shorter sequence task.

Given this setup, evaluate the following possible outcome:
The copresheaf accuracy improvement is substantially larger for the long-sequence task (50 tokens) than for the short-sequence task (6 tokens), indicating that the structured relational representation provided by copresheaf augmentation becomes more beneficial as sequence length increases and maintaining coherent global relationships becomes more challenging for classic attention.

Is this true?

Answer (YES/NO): YES